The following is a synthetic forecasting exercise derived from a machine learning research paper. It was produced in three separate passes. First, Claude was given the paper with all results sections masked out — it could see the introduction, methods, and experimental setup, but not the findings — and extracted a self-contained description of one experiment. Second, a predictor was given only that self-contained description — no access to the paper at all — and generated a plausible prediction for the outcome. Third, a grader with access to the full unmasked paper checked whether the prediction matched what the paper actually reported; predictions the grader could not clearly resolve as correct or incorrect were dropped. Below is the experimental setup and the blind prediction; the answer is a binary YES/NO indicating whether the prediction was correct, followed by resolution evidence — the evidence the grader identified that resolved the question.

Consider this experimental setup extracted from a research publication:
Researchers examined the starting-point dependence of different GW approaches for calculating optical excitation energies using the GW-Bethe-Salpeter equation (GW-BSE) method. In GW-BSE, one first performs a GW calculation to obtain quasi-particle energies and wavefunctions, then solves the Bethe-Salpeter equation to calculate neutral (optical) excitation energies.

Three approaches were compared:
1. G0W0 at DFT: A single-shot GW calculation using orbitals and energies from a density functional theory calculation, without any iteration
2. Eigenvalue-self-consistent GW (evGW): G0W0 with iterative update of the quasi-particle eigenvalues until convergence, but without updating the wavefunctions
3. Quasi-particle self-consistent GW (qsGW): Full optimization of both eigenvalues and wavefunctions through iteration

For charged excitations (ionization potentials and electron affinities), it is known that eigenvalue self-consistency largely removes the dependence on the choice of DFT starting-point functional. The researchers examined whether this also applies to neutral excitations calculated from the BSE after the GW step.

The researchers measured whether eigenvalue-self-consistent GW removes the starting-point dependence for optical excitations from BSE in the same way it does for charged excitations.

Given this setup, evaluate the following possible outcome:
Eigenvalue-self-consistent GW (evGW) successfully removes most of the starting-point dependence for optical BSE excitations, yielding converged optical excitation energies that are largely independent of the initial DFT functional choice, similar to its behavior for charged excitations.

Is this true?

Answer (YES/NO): NO